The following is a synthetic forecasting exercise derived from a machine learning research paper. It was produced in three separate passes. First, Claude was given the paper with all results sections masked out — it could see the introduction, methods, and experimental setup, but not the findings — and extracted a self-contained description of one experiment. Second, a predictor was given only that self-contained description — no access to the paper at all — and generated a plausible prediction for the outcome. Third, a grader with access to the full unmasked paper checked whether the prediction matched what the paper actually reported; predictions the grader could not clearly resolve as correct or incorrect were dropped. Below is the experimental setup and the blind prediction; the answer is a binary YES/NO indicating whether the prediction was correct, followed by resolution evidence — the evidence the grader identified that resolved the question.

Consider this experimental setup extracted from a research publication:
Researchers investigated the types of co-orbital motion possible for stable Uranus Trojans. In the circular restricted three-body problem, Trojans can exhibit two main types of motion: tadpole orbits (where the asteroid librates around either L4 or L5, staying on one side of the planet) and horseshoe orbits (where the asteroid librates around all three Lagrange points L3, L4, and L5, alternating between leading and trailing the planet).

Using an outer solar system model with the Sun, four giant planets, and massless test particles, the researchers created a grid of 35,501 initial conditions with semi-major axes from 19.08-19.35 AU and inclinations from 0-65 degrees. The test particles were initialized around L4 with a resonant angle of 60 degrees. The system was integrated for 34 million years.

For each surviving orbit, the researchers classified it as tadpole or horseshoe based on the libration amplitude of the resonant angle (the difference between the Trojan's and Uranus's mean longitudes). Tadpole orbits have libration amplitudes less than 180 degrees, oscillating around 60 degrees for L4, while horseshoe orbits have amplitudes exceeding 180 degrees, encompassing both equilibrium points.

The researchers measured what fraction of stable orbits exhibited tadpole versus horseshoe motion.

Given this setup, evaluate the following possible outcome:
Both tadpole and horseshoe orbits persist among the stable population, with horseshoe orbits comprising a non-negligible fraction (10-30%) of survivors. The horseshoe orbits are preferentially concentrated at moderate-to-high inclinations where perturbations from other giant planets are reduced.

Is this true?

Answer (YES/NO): NO